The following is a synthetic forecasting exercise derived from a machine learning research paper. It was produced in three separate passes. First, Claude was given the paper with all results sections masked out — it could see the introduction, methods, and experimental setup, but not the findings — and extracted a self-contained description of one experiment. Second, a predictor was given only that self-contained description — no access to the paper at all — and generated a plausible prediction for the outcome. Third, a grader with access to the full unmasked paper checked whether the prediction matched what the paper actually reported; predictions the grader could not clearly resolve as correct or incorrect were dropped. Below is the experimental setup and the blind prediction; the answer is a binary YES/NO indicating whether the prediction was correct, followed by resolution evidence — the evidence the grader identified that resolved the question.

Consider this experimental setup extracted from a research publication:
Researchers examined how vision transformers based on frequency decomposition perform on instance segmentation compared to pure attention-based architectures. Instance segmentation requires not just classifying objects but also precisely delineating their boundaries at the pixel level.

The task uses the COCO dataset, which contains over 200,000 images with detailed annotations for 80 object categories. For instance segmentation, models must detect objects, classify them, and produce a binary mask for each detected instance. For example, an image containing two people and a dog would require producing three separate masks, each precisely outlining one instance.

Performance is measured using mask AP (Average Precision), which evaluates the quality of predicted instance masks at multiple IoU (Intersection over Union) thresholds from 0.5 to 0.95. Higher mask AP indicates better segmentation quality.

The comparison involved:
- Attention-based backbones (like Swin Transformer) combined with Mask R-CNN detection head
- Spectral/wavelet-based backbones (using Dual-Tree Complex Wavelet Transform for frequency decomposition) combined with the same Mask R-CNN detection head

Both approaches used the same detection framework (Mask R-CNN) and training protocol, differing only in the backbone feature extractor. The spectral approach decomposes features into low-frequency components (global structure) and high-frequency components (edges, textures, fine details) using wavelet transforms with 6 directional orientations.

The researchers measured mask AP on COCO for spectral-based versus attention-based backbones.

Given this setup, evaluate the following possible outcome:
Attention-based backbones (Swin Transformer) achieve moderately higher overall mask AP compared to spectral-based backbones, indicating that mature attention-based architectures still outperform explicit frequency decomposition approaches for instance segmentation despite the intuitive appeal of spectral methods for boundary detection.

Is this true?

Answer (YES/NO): NO